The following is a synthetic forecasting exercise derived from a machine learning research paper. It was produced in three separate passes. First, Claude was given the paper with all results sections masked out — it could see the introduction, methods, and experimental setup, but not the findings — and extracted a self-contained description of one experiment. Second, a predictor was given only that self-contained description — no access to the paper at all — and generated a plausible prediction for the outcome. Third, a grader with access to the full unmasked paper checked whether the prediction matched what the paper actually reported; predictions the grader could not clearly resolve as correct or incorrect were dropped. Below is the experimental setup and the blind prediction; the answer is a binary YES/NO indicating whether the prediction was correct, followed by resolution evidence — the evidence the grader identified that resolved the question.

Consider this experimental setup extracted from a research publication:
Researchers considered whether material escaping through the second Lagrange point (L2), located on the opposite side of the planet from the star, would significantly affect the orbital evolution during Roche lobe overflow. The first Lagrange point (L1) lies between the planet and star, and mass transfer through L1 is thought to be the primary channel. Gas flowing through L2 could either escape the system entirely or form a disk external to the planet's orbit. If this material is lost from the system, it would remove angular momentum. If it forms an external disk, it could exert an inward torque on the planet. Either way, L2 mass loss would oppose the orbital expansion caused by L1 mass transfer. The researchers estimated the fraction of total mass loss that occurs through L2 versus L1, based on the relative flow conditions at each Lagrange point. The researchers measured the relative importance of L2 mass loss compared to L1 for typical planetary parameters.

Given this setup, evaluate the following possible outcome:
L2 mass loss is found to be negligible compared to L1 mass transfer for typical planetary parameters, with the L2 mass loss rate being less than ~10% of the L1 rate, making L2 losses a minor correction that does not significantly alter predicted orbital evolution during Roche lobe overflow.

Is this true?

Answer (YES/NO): YES